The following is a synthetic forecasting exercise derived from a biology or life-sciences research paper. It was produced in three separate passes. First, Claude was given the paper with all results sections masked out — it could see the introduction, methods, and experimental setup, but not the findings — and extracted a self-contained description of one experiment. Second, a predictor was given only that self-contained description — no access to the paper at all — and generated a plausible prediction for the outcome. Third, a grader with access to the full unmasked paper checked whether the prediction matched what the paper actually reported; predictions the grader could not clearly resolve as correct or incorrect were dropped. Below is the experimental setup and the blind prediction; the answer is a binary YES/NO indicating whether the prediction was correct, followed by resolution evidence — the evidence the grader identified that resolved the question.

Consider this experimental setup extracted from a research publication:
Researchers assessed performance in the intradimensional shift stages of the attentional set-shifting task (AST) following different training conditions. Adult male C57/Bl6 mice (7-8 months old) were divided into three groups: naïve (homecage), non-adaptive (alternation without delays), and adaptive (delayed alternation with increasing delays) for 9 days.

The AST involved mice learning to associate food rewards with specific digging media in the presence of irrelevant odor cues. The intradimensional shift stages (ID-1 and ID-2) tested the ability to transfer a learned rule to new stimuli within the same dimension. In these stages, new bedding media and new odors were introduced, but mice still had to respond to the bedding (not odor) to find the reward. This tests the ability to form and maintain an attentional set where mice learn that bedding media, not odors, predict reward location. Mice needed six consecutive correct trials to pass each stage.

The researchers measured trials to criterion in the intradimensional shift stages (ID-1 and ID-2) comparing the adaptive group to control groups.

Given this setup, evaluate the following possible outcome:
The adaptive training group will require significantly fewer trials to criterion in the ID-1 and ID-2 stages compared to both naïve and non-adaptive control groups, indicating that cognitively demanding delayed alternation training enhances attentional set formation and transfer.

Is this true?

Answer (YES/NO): NO